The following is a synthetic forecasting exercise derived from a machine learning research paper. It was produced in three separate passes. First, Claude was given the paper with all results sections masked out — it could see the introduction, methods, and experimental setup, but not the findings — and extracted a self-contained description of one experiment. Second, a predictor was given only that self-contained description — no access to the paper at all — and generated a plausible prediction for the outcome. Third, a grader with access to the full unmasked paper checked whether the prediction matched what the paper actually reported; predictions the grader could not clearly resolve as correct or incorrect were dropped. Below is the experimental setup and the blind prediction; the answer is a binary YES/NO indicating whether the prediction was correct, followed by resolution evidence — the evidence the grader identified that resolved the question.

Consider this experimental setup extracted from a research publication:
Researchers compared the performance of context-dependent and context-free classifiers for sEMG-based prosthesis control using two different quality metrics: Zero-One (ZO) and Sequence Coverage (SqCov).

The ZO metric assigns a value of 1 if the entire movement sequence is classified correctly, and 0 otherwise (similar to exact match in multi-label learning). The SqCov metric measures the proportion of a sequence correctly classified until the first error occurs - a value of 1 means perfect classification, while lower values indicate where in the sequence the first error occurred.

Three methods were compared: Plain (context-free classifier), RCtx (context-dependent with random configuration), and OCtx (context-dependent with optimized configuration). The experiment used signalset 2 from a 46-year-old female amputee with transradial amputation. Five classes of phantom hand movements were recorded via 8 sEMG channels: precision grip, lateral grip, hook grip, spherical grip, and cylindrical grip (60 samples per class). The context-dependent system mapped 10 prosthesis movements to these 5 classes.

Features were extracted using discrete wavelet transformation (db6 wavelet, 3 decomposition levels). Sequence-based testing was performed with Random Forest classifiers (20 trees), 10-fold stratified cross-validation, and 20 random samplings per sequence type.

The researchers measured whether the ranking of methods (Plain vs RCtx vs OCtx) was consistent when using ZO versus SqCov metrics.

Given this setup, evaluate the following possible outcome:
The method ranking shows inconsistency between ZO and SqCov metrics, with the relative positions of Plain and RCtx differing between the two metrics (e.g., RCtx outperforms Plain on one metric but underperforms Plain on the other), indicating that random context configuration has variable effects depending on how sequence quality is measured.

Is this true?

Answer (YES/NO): NO